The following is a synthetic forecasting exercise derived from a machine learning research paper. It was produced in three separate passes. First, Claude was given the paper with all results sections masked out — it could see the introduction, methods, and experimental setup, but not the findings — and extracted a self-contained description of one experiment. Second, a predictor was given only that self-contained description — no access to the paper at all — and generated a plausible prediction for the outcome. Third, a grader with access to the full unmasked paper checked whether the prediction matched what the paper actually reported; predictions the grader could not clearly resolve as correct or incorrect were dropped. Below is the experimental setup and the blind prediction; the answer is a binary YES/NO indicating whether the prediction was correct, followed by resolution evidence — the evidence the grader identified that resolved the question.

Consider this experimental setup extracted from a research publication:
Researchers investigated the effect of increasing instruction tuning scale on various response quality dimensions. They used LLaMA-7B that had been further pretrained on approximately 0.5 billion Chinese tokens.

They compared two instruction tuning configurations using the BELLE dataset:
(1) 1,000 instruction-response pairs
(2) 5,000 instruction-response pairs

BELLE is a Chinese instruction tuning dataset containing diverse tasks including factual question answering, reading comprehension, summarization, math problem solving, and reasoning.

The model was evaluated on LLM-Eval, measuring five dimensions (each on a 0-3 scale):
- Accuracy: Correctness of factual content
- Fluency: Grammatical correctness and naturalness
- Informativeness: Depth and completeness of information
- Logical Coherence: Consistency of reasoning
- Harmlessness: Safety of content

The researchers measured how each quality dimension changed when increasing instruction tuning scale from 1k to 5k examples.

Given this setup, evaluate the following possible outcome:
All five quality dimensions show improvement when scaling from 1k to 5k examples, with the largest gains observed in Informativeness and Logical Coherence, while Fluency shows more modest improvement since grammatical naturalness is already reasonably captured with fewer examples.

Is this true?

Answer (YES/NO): NO